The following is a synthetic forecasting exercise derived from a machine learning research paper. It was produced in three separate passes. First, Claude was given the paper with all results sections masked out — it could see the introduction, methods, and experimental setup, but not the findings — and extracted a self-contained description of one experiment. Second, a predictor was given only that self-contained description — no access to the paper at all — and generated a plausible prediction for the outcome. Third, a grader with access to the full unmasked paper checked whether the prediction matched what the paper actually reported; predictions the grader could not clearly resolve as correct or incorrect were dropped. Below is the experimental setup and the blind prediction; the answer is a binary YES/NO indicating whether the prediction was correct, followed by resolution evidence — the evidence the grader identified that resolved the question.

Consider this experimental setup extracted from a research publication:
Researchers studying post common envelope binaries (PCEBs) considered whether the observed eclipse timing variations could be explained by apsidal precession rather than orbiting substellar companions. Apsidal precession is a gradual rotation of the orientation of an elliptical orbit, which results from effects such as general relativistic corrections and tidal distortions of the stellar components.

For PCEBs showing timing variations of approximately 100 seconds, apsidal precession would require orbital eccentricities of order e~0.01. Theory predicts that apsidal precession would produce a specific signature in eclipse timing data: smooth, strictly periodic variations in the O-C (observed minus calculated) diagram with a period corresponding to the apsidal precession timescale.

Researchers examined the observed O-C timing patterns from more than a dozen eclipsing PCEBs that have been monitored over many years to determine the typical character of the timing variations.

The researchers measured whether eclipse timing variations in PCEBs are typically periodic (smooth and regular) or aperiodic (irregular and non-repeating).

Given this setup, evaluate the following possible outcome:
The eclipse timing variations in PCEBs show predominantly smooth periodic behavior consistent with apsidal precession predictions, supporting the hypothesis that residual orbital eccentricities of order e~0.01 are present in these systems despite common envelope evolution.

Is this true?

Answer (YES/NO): NO